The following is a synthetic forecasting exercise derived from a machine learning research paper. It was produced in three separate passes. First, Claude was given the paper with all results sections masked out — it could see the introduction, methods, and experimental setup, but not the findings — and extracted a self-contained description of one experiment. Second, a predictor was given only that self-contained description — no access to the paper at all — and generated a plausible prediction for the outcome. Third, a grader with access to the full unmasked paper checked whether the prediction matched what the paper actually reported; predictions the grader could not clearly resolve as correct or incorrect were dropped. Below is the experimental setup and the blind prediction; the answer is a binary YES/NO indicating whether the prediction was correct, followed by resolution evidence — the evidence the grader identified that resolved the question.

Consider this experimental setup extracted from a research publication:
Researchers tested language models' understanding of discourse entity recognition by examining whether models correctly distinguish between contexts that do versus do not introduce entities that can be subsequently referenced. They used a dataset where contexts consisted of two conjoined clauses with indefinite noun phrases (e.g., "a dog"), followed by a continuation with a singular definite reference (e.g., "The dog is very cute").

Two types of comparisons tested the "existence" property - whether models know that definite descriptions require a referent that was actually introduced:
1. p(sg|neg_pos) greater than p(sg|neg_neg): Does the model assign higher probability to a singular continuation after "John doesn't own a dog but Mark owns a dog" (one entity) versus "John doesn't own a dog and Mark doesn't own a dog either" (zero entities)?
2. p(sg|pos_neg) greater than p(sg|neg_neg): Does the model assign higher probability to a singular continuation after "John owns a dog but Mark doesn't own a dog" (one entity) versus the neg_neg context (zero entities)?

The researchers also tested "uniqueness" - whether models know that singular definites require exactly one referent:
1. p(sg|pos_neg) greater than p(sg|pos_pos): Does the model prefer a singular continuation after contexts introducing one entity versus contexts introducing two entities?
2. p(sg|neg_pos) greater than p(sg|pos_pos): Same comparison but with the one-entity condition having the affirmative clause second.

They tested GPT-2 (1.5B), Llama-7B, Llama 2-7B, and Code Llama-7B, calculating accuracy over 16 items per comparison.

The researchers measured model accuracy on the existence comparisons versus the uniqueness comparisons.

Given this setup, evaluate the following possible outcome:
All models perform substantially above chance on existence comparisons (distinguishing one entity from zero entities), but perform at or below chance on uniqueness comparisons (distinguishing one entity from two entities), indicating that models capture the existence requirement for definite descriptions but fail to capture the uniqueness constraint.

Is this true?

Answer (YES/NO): NO